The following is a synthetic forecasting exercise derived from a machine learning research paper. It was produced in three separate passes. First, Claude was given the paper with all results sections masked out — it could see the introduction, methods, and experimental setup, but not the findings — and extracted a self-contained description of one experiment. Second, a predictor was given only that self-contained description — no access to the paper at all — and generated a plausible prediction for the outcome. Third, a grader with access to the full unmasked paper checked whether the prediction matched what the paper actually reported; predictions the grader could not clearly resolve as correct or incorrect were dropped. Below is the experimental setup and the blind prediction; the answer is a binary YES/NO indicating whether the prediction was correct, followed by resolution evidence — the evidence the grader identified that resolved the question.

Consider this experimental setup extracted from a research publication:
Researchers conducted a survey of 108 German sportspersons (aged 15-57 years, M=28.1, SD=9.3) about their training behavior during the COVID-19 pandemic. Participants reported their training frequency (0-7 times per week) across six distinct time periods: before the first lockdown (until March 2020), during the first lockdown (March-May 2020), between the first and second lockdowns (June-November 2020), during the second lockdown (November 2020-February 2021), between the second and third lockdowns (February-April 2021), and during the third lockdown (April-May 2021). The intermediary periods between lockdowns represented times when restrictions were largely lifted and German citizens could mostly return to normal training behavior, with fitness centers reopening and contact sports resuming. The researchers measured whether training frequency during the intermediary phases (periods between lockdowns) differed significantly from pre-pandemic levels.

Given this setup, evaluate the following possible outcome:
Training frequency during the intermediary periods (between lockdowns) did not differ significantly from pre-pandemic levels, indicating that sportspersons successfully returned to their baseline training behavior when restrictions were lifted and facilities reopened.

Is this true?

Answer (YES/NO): NO